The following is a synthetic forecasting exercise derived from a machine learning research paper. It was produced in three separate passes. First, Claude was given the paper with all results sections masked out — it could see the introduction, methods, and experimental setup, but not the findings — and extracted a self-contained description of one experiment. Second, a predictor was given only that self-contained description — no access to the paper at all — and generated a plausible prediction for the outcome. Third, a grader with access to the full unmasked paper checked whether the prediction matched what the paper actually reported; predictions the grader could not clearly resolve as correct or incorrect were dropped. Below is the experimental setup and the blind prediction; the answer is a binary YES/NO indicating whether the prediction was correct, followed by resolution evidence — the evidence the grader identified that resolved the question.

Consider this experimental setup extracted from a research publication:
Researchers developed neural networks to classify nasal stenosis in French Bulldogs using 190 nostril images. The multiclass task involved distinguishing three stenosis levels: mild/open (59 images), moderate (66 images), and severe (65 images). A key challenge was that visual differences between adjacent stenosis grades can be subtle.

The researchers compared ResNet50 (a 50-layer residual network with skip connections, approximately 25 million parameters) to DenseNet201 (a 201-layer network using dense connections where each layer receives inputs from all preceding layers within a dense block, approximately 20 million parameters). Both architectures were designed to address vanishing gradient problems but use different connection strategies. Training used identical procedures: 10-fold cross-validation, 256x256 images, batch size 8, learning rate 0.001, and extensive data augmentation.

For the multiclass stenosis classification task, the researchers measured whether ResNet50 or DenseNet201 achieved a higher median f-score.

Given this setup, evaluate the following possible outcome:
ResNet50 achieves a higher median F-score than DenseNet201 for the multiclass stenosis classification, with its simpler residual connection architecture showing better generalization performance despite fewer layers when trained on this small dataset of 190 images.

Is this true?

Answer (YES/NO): YES